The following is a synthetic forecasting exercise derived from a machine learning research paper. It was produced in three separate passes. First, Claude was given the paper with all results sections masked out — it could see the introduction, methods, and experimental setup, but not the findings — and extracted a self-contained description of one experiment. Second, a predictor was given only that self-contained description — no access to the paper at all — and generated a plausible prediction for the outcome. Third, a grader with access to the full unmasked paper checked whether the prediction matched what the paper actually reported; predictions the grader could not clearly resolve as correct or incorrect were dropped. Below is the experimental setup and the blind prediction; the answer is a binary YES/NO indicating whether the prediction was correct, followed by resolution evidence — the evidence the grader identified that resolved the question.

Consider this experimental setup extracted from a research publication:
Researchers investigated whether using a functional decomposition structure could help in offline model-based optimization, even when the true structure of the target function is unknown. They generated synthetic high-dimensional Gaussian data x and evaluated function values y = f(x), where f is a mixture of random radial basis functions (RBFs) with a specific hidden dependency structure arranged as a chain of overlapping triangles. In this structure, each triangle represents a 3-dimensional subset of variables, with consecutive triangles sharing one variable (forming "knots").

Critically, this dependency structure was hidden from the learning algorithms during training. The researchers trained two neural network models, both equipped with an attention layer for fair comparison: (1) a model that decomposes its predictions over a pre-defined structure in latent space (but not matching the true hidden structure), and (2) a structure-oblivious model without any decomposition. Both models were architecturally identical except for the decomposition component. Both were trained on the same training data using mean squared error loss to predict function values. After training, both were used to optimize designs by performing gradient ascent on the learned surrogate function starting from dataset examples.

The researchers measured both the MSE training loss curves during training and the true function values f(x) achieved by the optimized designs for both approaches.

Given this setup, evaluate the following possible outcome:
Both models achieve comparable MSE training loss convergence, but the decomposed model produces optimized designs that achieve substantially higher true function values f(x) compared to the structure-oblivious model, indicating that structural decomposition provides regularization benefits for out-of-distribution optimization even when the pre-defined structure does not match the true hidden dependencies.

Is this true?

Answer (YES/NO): YES